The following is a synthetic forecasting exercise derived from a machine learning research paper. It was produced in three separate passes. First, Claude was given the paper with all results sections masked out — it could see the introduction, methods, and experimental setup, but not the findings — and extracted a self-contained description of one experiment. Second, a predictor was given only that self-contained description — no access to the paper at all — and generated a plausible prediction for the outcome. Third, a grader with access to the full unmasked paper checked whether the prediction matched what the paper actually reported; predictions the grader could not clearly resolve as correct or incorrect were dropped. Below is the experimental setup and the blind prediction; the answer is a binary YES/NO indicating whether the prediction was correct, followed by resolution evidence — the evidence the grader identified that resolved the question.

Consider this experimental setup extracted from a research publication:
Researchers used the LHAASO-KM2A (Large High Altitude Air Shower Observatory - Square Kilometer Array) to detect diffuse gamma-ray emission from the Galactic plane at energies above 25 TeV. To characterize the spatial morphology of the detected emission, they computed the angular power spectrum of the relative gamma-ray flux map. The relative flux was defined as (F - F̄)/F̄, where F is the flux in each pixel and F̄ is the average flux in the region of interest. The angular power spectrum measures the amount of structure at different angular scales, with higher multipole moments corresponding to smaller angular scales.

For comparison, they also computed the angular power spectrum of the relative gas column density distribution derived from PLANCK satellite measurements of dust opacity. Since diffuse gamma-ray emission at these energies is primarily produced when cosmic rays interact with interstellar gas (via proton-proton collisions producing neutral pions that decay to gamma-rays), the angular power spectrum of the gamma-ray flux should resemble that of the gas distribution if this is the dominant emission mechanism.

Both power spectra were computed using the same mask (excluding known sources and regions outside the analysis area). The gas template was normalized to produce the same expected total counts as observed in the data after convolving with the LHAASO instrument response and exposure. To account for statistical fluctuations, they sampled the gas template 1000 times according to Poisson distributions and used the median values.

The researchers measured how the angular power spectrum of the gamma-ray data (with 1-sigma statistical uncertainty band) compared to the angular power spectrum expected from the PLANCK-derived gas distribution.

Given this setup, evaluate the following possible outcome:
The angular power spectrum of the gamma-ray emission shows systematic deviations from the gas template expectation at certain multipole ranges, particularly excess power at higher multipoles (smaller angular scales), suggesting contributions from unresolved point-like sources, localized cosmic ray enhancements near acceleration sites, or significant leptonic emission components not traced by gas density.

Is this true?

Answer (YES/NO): NO